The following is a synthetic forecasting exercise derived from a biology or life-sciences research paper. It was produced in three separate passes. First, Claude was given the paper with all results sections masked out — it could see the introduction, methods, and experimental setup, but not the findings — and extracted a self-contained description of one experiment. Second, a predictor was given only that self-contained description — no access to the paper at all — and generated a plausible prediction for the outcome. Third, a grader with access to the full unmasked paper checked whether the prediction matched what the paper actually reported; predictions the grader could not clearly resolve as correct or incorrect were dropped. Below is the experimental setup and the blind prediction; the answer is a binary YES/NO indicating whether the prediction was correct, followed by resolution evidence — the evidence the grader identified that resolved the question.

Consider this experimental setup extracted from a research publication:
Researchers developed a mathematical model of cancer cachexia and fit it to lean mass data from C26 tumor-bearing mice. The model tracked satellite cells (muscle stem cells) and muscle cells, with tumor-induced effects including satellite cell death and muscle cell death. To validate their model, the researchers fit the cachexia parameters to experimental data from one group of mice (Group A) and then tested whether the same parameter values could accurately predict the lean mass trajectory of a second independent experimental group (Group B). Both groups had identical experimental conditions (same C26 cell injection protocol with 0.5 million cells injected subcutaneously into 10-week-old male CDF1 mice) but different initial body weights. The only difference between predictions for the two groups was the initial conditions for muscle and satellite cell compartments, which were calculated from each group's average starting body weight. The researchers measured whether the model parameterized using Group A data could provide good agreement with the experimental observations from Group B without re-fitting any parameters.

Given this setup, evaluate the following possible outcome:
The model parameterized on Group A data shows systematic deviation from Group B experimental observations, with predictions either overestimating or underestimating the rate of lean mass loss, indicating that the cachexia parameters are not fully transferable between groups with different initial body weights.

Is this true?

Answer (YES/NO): NO